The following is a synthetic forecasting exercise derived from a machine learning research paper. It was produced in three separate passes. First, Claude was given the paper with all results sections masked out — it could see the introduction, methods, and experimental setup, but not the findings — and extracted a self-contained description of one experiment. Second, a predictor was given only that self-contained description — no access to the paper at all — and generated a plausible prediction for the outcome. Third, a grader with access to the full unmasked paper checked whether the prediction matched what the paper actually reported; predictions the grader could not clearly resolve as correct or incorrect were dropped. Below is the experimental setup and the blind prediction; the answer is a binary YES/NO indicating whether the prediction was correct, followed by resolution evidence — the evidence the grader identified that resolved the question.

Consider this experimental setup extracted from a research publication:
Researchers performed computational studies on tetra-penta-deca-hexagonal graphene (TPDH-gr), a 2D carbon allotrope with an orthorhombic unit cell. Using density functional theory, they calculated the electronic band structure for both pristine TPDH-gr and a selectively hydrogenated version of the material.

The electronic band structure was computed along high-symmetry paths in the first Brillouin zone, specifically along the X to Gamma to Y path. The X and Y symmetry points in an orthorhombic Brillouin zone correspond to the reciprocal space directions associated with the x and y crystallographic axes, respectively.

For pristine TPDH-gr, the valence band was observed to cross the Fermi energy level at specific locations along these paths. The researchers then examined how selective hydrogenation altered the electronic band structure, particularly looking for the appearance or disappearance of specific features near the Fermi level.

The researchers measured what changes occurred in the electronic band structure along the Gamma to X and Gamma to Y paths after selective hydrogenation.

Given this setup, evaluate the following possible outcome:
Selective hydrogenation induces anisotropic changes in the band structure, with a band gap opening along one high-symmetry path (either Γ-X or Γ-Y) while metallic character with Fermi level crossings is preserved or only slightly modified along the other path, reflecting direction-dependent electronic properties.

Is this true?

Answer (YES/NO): NO